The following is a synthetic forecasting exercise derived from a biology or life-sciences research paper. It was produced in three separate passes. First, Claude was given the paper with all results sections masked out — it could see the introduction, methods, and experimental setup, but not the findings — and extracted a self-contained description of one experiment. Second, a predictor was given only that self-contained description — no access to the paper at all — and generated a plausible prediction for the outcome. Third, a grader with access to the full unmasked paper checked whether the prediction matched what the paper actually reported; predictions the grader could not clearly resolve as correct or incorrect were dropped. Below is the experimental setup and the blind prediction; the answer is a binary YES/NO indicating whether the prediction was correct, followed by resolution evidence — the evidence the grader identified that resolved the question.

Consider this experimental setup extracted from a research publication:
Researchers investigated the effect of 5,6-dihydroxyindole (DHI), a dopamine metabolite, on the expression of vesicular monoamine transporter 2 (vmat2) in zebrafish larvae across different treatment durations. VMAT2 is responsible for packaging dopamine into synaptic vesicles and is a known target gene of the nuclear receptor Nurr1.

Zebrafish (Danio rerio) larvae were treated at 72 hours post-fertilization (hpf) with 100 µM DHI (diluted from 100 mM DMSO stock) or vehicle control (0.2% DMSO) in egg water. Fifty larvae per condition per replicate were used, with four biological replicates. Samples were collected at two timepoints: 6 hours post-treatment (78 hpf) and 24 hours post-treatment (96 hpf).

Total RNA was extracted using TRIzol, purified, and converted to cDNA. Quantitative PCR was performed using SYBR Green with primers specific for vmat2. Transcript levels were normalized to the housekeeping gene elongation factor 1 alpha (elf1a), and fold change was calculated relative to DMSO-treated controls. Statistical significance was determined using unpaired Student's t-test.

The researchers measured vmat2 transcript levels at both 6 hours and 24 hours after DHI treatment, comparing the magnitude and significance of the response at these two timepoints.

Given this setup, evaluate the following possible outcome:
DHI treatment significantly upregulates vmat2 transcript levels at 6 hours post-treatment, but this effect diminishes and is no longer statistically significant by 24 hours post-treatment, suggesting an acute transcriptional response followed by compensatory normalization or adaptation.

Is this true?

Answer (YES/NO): NO